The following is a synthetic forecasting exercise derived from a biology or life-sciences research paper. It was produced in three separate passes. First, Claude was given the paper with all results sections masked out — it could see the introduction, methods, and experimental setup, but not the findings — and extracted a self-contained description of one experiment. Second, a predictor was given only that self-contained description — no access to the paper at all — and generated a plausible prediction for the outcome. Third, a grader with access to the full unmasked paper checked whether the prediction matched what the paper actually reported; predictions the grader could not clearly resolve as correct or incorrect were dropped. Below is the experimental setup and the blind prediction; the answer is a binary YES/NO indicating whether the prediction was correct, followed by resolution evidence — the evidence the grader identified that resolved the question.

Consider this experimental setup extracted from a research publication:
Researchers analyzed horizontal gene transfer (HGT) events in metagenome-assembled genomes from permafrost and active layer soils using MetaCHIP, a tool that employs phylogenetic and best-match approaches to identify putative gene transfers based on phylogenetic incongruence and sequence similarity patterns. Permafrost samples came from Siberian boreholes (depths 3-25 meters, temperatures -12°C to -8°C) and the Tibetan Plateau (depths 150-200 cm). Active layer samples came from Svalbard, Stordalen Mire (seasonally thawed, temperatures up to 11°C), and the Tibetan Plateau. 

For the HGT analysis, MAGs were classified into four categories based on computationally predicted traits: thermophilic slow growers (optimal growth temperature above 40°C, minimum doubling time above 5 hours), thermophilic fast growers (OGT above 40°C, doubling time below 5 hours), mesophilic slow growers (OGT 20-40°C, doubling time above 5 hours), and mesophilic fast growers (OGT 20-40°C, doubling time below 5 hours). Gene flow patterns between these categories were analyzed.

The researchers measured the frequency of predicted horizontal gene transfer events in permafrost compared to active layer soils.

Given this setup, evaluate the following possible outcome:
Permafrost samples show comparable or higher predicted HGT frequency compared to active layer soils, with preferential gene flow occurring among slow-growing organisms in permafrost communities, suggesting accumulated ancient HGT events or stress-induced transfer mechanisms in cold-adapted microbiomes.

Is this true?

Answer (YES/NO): NO